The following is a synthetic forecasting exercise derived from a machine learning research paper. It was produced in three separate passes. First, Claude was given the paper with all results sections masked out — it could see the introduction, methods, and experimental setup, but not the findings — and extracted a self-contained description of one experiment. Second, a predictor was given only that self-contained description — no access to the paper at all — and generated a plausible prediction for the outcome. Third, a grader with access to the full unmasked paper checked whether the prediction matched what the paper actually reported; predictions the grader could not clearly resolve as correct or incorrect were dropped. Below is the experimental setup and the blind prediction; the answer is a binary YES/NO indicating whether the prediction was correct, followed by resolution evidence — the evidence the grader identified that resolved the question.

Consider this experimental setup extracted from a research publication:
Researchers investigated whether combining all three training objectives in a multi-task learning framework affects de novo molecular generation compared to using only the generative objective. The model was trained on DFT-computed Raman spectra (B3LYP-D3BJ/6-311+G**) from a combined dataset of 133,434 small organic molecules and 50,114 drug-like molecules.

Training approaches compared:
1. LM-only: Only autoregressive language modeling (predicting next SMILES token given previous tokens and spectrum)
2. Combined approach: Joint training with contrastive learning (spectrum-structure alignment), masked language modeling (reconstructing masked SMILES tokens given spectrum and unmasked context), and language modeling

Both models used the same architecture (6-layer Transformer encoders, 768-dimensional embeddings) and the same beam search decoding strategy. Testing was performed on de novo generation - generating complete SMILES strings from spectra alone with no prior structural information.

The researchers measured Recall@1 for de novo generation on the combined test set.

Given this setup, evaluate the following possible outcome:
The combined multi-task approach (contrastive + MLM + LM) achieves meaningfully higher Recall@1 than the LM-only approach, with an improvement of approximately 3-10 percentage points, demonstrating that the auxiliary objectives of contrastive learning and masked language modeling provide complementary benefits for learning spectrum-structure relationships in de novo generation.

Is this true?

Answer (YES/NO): YES